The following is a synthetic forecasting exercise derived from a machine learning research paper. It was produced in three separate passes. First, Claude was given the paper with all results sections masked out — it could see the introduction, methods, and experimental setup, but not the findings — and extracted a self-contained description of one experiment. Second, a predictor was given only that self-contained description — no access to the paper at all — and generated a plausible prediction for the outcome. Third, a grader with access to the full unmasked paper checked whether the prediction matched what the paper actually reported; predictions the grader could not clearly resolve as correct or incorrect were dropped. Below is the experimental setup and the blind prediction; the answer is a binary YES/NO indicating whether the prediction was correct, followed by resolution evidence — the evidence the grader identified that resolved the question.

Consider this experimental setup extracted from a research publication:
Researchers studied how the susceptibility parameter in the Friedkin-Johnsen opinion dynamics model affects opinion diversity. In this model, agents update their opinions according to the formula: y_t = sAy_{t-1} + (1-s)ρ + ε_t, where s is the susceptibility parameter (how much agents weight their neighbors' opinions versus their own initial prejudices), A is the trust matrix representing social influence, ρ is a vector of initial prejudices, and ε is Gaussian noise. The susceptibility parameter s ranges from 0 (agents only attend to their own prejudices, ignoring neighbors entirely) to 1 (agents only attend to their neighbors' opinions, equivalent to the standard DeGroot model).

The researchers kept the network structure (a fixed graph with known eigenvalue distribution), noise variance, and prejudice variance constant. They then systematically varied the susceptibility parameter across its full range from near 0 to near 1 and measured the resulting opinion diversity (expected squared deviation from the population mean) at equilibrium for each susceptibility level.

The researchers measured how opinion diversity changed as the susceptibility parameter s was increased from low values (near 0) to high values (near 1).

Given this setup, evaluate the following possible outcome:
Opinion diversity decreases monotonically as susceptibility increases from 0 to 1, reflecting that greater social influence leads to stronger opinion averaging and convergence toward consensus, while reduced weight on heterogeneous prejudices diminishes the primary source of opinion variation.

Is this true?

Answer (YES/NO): NO